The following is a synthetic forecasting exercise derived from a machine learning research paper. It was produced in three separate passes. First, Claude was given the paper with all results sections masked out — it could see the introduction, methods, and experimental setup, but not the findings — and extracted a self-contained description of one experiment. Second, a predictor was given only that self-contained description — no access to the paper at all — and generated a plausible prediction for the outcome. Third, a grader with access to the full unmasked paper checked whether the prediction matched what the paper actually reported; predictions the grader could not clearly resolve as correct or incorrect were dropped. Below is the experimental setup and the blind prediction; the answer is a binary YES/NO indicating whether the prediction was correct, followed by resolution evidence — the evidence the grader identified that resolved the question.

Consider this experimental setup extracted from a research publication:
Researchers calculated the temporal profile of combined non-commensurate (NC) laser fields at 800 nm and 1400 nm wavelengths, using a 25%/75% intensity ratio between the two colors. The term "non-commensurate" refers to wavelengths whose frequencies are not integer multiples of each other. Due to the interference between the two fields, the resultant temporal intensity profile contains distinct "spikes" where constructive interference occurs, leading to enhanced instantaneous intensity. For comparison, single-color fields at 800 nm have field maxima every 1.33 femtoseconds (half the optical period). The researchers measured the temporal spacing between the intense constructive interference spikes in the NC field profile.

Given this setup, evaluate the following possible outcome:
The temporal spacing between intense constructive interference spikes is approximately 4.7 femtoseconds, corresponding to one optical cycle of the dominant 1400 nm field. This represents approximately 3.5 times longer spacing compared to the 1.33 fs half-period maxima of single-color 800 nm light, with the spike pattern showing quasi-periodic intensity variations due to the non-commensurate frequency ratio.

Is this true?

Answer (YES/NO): NO